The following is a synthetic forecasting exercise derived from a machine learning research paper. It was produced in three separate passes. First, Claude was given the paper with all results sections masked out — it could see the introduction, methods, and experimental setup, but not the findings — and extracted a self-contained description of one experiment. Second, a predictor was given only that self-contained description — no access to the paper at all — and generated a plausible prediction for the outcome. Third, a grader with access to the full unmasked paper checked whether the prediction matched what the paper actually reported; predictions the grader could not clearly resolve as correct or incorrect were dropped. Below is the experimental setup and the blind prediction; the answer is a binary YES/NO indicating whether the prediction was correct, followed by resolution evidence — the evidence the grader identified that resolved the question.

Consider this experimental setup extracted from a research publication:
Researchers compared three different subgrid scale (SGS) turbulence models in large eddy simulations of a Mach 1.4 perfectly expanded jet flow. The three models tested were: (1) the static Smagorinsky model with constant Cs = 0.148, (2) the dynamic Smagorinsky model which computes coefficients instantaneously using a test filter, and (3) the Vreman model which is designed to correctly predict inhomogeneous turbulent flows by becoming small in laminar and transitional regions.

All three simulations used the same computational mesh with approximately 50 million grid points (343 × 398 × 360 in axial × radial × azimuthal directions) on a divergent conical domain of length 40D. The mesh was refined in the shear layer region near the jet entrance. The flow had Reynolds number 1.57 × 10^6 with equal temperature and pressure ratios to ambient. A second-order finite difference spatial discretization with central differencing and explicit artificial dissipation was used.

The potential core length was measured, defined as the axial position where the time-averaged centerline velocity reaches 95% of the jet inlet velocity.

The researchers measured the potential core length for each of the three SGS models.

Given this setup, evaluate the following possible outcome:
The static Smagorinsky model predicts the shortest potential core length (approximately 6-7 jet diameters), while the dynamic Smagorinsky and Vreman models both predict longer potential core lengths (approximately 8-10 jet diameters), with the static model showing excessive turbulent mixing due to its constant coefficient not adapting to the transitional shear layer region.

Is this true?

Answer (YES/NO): NO